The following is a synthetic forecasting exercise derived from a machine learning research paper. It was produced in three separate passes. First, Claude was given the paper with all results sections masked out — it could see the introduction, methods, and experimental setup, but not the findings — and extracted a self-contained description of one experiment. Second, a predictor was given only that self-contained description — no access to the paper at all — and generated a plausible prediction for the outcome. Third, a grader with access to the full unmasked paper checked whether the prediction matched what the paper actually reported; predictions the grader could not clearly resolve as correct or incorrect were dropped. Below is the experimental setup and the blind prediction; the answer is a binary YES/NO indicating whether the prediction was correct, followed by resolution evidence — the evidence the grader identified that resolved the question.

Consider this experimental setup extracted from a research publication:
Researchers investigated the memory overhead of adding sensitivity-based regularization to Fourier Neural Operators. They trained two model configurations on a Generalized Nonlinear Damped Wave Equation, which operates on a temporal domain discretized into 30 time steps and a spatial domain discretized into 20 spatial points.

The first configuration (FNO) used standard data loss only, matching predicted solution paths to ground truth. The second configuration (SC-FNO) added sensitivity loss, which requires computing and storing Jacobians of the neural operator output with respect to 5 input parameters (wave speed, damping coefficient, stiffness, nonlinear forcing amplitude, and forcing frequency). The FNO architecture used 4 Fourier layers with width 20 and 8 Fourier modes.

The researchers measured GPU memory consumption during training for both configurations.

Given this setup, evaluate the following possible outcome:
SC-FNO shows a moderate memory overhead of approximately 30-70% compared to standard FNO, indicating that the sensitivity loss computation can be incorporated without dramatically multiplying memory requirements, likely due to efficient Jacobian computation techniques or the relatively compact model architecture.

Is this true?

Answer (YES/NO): NO